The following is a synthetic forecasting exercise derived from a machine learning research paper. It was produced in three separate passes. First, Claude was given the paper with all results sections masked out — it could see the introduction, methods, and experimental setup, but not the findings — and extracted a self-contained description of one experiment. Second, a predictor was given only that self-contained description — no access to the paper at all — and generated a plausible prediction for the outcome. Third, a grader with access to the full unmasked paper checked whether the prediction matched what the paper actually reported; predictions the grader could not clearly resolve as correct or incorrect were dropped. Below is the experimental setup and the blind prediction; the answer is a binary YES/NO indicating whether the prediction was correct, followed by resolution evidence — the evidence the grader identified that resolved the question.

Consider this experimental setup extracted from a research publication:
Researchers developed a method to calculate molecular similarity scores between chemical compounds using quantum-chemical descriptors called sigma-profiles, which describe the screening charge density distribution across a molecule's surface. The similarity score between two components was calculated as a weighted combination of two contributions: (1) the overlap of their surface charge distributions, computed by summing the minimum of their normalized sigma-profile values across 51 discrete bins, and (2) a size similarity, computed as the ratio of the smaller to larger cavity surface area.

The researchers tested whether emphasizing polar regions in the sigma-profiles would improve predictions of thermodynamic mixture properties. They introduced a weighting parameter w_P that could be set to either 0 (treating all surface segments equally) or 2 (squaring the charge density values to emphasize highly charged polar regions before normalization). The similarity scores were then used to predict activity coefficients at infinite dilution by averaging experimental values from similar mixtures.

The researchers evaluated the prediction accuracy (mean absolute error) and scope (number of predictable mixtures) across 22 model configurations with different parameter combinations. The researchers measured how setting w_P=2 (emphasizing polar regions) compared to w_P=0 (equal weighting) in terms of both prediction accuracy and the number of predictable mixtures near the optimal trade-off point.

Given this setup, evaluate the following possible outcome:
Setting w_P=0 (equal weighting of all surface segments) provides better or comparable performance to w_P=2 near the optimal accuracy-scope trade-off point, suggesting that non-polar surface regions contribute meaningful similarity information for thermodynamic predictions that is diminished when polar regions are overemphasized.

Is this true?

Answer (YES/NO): NO